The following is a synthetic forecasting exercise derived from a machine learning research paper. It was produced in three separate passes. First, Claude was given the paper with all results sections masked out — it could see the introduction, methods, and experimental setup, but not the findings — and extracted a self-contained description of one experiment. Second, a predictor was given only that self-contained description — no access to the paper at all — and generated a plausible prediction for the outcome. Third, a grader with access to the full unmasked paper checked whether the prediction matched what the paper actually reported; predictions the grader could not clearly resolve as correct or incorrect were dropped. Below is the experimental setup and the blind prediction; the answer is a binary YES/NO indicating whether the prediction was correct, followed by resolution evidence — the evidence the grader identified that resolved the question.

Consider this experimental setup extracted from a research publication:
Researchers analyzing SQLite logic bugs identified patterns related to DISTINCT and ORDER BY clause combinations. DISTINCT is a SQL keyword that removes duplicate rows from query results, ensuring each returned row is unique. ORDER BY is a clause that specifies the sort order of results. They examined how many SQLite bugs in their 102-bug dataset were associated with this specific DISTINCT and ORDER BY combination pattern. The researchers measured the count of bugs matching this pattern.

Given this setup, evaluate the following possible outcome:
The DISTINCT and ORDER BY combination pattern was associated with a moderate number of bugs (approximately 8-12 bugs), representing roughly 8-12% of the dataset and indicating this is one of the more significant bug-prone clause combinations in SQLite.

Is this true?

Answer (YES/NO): NO